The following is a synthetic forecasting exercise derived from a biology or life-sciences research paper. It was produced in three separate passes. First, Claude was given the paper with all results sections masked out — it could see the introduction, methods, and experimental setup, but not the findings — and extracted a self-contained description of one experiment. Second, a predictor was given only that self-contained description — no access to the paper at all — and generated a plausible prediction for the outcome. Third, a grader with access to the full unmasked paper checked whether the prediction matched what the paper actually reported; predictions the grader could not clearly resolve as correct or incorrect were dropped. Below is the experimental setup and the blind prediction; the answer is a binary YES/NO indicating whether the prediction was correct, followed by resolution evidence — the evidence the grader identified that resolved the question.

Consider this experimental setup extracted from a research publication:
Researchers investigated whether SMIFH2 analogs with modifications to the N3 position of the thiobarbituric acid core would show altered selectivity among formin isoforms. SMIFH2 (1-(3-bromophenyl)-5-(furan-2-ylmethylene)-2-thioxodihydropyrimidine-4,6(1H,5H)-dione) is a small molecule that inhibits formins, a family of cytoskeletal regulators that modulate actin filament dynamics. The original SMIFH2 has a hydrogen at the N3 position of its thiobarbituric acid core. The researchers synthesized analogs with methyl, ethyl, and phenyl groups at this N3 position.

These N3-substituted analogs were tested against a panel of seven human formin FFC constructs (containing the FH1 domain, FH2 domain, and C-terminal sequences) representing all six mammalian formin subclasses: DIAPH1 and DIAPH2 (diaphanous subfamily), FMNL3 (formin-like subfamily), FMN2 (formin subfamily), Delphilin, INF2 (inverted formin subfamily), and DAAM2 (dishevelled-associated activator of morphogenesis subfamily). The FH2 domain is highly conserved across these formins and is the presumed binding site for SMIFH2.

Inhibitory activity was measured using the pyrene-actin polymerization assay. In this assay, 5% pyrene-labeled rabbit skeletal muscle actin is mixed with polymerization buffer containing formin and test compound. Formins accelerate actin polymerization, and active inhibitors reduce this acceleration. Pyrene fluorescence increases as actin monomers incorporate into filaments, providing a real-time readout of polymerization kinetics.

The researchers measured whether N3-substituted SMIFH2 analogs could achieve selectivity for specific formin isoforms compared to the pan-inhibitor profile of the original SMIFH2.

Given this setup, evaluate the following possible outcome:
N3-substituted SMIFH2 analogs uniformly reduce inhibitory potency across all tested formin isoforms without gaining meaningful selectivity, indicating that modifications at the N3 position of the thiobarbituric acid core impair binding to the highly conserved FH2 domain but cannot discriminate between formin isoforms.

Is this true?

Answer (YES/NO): NO